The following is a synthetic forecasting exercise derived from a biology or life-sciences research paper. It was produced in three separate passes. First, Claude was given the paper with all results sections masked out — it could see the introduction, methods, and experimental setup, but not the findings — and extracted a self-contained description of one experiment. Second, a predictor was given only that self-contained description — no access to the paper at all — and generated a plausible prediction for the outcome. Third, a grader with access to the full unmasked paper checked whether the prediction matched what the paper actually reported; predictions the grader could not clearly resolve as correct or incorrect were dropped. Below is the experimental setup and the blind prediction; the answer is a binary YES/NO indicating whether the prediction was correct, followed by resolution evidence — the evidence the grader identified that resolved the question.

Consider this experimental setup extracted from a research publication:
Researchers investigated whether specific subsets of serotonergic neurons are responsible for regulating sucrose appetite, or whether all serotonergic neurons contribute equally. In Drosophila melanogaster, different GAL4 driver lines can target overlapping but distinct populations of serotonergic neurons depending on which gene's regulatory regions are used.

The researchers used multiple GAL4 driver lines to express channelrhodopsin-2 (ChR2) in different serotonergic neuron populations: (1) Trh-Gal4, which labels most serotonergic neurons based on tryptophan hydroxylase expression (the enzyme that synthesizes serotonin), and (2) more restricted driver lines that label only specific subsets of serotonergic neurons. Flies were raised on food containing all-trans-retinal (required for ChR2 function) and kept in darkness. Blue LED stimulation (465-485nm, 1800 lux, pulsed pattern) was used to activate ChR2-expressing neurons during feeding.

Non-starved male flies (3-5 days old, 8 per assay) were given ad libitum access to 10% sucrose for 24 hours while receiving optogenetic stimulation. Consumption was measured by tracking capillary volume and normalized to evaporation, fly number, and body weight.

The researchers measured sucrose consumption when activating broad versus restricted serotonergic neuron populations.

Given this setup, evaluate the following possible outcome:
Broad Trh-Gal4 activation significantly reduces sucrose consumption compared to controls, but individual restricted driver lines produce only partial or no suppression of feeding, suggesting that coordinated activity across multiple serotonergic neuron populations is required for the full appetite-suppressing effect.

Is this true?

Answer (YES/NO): NO